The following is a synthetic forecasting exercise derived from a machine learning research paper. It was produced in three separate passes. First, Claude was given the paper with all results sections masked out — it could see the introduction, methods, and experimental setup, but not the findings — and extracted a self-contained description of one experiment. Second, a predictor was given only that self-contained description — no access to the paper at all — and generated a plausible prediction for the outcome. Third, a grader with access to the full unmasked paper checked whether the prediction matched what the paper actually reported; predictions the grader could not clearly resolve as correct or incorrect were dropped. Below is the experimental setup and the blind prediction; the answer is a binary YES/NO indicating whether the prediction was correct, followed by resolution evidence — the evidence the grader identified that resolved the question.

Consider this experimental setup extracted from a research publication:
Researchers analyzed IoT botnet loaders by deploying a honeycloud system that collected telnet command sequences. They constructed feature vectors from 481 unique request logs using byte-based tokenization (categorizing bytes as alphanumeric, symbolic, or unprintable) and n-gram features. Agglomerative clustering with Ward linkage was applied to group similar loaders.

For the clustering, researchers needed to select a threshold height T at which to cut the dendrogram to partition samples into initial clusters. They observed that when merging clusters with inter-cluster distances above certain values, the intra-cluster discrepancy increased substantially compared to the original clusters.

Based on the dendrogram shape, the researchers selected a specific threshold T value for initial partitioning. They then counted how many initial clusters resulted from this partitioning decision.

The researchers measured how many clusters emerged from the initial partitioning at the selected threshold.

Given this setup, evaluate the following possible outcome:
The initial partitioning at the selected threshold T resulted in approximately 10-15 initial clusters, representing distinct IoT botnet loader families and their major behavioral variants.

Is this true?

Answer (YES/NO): NO